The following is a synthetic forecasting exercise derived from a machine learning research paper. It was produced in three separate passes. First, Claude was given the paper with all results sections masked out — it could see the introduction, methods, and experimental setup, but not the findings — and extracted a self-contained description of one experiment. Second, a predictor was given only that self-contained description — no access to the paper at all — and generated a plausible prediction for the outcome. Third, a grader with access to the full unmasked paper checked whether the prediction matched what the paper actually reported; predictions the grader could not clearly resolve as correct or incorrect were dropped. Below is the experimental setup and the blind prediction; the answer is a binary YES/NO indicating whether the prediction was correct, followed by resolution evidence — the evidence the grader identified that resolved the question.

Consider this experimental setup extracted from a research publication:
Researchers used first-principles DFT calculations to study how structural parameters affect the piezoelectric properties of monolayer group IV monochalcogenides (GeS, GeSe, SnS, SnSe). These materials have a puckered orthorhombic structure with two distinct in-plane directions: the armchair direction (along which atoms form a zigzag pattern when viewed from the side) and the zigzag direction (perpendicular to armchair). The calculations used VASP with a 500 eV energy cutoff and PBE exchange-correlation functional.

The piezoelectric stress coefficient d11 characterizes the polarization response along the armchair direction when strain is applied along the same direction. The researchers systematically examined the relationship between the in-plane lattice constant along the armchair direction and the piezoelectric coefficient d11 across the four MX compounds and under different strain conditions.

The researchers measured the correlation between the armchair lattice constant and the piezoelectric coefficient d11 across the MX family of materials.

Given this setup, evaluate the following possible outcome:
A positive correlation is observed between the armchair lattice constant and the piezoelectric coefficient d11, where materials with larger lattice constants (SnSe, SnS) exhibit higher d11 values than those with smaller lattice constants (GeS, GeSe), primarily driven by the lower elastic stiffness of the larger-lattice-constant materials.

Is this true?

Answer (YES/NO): NO